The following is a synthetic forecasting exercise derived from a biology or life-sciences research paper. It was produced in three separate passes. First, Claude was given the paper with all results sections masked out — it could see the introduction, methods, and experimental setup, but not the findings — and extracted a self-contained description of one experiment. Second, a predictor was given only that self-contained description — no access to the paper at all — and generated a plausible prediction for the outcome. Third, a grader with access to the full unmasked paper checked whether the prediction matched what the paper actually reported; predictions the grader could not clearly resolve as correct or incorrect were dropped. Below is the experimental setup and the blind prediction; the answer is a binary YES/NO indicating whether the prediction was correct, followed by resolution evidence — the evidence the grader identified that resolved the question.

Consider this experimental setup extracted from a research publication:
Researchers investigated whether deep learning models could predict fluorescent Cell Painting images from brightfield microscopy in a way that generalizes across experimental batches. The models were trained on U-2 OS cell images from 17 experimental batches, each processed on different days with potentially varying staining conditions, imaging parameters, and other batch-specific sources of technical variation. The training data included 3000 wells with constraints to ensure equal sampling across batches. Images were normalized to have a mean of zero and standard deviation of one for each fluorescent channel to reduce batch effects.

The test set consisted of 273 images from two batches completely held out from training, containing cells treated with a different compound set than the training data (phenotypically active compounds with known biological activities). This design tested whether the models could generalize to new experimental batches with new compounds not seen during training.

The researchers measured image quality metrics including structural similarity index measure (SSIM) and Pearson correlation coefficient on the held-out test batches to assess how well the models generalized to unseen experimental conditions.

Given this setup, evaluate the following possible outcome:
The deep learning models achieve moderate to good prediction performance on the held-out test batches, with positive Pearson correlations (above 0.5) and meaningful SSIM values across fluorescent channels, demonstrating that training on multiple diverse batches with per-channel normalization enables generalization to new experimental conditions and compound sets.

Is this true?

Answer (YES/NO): YES